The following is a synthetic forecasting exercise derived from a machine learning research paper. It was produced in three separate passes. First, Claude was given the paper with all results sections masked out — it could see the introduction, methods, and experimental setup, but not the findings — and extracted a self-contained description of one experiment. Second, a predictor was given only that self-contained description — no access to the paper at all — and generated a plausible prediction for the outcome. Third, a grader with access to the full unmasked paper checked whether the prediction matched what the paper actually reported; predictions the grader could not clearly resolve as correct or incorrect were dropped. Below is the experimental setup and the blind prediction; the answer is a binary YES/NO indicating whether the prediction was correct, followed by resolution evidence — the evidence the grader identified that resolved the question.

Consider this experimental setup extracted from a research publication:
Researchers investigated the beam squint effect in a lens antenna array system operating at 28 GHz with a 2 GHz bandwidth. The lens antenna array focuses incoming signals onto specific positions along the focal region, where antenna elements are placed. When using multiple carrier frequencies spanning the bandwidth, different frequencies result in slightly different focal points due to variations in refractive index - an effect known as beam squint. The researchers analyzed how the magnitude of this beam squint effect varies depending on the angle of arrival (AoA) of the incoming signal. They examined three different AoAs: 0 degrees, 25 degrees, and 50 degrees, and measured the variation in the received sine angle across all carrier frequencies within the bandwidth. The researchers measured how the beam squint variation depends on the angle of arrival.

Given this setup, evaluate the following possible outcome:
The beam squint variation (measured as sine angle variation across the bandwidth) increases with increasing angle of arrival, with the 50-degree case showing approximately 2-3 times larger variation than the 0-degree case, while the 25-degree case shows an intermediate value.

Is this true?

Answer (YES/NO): NO